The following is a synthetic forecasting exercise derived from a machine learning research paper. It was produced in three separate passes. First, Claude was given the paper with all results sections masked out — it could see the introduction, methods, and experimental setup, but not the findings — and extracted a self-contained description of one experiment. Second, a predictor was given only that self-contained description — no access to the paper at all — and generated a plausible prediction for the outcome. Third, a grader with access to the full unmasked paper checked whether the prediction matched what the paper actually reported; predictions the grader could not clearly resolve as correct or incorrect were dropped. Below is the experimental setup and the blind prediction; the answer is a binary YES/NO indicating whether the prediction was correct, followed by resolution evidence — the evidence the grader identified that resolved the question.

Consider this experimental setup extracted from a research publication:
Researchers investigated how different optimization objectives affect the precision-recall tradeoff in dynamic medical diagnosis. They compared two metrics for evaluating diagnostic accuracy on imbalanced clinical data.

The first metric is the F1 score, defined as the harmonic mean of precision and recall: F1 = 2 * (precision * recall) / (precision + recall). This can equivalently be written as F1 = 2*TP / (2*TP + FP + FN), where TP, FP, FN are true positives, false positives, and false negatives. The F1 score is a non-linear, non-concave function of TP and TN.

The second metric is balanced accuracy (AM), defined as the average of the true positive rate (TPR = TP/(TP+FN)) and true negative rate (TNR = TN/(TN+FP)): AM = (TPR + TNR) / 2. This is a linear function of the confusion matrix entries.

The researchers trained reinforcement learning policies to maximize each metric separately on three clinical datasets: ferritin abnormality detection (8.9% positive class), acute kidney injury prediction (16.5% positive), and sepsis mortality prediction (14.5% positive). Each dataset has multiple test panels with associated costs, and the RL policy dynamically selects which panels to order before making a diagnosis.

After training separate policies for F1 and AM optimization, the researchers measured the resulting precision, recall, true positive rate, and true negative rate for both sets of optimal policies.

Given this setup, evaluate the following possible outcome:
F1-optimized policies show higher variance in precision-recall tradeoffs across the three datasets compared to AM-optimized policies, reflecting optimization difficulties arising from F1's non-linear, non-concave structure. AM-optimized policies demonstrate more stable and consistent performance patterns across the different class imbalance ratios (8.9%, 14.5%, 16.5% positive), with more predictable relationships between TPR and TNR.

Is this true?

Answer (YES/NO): NO